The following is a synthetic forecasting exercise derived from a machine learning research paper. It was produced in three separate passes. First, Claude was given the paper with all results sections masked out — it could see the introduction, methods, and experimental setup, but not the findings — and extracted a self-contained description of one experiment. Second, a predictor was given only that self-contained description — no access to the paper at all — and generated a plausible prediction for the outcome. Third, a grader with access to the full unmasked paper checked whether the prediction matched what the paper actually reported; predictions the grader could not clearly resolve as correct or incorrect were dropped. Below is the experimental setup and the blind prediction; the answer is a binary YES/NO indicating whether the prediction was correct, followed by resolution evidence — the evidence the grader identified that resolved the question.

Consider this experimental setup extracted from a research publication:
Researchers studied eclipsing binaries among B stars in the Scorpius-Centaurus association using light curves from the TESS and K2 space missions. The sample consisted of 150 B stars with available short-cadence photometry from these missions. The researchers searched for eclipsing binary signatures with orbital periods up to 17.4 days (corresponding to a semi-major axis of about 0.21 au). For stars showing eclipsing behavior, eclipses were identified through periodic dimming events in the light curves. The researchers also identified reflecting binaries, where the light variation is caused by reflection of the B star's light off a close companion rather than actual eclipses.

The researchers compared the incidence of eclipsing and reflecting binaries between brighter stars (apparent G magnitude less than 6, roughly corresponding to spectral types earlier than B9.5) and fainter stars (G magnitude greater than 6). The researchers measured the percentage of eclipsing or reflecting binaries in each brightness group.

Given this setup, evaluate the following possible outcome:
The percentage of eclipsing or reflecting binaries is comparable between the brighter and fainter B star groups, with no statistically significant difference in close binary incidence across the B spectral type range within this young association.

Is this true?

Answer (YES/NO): NO